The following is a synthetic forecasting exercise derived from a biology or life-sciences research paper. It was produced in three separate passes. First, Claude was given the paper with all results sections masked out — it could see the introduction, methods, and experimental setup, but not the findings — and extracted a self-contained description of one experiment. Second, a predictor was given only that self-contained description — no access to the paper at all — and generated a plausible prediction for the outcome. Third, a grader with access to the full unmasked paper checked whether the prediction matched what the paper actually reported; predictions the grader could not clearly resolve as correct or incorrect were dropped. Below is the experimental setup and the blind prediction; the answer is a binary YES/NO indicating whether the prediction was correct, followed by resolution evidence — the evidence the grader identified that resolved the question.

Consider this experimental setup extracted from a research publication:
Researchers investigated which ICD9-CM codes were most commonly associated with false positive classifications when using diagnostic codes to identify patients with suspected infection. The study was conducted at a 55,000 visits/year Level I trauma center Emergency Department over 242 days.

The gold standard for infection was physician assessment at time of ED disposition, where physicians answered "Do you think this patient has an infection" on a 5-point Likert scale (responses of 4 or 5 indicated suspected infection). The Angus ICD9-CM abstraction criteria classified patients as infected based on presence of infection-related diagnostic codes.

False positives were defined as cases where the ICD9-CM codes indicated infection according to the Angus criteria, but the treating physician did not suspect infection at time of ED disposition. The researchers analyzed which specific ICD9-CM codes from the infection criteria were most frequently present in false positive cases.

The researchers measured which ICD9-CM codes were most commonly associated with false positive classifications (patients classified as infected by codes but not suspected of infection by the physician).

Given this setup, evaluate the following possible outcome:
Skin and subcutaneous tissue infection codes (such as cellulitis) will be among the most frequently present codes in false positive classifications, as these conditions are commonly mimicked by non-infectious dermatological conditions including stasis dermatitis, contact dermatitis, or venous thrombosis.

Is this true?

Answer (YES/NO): NO